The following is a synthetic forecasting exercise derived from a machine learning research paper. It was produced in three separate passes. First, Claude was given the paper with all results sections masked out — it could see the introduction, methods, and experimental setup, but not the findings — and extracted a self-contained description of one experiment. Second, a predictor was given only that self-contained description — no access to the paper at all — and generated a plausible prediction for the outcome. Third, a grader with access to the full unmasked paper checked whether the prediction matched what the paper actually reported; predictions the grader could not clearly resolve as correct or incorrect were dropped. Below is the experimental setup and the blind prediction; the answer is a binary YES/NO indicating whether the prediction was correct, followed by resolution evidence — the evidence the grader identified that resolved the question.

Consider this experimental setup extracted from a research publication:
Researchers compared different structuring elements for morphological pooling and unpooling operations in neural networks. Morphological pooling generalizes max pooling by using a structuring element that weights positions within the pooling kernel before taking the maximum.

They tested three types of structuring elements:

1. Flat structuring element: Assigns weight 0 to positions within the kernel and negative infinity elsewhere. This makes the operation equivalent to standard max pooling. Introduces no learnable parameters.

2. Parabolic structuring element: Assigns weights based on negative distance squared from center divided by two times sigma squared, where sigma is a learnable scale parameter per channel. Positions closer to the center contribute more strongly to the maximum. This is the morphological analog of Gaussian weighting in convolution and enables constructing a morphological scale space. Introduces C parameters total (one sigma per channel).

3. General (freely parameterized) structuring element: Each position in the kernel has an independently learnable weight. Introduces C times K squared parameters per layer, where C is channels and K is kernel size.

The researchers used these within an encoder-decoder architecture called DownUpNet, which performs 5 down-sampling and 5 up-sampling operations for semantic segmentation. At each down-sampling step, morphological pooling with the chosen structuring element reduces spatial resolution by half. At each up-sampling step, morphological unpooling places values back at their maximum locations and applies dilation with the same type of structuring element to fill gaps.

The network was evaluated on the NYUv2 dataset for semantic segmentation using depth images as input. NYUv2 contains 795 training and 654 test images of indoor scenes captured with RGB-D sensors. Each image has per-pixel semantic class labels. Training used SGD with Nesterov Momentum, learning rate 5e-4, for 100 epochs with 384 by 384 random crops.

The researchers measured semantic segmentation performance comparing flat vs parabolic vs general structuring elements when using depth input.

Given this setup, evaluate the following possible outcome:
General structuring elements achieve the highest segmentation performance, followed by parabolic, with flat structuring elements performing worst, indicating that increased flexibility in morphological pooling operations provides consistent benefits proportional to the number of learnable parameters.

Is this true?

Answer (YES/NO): YES